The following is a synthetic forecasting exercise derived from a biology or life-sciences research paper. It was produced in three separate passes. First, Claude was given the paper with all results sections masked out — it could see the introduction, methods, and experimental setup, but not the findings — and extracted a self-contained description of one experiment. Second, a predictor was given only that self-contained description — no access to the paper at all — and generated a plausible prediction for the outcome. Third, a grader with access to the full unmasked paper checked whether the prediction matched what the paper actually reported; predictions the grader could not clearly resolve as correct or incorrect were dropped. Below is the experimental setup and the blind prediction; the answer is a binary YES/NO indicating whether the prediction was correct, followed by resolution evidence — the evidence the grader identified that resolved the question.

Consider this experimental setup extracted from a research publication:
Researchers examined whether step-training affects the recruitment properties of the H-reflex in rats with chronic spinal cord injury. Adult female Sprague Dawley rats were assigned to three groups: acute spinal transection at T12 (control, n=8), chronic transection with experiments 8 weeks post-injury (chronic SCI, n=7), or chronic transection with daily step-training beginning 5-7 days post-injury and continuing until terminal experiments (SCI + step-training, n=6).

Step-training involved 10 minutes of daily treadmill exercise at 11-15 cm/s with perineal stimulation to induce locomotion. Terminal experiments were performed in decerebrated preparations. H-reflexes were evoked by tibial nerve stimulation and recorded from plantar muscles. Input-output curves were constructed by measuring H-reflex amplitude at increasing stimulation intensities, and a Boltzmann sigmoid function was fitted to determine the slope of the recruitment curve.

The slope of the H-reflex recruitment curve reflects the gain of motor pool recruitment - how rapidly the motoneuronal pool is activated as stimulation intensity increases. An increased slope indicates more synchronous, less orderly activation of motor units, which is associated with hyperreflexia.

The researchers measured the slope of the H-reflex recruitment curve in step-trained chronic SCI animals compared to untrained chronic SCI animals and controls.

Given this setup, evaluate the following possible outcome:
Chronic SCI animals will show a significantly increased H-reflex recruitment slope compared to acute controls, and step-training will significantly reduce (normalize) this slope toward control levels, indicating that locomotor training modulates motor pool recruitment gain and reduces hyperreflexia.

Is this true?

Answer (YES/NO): YES